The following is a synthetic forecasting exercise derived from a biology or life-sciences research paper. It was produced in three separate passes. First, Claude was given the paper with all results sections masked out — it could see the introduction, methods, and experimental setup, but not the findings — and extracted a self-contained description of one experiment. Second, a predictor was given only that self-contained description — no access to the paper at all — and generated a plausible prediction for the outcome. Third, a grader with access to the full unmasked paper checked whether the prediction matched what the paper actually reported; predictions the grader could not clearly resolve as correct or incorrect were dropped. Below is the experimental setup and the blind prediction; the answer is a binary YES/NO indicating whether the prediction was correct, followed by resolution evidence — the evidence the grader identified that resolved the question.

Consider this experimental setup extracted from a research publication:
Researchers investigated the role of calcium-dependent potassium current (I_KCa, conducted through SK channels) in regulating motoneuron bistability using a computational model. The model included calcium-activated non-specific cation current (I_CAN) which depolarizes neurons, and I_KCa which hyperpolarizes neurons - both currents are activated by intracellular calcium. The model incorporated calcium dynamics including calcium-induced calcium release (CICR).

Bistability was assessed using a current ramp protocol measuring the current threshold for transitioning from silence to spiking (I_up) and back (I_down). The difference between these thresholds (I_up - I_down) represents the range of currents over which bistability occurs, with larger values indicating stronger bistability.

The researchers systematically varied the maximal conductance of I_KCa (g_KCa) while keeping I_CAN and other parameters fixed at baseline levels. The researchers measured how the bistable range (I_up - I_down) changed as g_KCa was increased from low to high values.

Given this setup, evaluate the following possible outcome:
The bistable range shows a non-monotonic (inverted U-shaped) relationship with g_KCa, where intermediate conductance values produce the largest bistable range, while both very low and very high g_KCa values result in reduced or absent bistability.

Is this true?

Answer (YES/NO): NO